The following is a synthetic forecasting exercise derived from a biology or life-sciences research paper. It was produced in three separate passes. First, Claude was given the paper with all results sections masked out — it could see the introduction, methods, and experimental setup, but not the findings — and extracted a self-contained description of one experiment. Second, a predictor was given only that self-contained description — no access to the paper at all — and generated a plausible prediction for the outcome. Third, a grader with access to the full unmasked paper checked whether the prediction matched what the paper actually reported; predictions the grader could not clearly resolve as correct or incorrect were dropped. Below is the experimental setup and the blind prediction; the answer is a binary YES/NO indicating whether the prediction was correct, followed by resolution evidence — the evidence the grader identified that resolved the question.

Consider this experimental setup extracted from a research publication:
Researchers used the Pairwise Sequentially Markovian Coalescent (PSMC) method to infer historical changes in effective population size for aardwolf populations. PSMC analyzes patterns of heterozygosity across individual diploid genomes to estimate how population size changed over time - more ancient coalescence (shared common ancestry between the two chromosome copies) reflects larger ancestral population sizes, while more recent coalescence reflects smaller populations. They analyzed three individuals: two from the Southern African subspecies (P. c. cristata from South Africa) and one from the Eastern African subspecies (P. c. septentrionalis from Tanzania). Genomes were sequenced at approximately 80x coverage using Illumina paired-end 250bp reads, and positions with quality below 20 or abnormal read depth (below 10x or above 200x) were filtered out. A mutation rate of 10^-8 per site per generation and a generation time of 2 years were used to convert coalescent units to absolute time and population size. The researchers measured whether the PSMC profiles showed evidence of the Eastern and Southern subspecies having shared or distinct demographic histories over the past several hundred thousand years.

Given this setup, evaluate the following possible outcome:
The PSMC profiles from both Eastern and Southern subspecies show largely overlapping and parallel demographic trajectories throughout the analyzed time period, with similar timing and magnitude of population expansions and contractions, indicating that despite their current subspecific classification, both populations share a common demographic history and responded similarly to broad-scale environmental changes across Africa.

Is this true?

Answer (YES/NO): NO